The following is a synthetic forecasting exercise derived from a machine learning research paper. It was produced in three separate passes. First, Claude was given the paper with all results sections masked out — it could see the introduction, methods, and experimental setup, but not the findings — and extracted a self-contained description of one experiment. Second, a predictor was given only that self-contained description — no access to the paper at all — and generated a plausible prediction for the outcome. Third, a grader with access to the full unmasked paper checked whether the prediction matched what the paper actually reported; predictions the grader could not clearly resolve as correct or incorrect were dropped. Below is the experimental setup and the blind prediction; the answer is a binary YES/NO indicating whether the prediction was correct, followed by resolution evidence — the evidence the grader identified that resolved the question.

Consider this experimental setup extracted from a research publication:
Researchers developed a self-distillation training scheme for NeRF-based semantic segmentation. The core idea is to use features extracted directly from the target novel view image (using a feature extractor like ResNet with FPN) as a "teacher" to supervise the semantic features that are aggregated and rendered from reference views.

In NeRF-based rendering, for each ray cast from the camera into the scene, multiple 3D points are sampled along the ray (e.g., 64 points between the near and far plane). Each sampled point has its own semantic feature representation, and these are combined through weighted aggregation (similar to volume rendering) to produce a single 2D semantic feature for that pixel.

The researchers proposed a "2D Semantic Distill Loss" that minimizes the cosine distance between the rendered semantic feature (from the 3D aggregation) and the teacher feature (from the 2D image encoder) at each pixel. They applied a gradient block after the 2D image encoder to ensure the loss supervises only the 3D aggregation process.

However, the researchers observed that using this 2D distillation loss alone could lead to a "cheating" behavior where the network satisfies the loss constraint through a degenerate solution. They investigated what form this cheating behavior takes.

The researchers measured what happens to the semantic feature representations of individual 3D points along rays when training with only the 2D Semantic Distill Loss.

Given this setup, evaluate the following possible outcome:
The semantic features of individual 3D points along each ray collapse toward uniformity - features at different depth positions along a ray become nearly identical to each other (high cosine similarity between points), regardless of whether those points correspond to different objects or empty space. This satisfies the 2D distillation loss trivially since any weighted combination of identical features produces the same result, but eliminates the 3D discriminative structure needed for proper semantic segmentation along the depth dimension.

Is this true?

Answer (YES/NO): YES